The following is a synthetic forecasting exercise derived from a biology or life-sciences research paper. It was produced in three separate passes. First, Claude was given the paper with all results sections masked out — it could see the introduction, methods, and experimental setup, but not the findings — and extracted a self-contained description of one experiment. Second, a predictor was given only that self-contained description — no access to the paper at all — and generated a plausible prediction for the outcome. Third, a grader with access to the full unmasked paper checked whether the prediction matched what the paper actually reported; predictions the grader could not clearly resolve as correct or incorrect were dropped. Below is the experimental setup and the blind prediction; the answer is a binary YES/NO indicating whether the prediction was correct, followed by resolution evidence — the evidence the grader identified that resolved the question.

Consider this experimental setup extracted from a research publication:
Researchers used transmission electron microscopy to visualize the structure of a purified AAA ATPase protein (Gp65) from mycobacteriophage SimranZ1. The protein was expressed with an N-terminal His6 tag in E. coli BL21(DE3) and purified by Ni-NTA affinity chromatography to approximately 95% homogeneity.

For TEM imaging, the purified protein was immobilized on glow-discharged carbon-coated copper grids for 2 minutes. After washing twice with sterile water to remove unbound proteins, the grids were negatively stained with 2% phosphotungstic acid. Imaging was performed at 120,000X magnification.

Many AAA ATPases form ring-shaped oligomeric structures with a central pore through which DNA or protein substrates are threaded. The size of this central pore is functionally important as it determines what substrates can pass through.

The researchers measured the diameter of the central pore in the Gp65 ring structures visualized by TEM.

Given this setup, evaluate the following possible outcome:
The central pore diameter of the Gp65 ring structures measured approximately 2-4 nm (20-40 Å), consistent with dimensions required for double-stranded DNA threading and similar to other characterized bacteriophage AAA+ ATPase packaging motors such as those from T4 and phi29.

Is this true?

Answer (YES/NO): NO